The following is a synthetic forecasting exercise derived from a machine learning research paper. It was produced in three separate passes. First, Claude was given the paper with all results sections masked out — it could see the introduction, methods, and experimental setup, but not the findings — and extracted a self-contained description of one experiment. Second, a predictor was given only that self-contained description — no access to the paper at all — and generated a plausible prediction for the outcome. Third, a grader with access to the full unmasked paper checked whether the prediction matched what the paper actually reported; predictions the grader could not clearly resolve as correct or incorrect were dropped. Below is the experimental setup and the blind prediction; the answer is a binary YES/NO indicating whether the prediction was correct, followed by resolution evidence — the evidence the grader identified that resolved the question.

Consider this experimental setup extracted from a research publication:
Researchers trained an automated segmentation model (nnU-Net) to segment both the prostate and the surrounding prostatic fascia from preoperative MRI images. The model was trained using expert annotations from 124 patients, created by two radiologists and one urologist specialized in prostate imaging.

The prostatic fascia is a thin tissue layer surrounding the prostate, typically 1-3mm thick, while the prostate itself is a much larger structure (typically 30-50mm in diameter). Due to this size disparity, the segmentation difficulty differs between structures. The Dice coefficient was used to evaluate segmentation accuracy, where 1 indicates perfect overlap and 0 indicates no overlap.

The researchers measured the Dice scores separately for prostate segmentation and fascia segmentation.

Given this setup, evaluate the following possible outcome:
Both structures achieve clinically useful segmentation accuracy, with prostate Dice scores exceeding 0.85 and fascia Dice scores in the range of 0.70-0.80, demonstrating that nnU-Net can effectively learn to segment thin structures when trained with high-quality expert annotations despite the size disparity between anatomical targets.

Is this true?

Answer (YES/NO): YES